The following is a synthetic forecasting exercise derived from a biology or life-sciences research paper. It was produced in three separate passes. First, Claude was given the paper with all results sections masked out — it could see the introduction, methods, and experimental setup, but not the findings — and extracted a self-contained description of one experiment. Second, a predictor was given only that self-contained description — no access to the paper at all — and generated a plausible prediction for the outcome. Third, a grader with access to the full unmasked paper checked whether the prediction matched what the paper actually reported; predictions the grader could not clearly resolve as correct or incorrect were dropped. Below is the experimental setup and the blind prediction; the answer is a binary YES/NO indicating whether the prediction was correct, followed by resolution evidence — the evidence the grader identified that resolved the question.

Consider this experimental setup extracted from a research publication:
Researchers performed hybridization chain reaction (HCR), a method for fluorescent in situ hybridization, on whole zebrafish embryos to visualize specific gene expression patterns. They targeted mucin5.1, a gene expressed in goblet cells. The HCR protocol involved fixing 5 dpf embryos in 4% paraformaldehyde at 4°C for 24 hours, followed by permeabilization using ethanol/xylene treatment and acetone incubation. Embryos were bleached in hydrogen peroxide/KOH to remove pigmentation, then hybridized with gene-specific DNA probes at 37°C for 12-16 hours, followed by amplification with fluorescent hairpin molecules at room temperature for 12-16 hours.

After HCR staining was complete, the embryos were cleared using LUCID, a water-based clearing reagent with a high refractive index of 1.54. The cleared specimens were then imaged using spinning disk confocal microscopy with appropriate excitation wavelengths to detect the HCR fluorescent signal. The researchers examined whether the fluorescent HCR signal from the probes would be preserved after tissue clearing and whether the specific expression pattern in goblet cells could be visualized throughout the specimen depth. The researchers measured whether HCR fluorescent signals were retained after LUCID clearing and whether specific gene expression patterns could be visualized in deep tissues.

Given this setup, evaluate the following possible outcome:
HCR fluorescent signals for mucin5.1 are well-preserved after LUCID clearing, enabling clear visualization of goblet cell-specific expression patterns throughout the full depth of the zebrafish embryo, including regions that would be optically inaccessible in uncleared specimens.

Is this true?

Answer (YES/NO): YES